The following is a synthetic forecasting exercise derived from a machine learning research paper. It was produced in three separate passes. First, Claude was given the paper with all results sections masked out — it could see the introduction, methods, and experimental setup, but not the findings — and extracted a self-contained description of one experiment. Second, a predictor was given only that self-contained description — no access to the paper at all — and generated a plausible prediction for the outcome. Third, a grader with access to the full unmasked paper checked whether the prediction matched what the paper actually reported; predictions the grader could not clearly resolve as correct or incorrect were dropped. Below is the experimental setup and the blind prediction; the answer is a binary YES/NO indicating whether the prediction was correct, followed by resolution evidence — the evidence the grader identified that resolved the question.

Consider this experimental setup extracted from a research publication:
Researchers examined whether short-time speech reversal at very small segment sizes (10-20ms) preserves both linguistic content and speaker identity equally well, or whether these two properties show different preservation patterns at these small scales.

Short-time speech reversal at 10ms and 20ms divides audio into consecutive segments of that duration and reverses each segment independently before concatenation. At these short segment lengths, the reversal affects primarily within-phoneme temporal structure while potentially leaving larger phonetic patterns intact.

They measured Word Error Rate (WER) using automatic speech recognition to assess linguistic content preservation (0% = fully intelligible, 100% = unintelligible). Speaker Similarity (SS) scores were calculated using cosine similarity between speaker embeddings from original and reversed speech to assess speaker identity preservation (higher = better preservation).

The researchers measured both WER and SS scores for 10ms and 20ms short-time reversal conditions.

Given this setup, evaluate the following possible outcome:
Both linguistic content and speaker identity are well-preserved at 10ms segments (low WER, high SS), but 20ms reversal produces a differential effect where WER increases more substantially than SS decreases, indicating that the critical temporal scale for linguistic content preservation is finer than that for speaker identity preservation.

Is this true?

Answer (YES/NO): NO